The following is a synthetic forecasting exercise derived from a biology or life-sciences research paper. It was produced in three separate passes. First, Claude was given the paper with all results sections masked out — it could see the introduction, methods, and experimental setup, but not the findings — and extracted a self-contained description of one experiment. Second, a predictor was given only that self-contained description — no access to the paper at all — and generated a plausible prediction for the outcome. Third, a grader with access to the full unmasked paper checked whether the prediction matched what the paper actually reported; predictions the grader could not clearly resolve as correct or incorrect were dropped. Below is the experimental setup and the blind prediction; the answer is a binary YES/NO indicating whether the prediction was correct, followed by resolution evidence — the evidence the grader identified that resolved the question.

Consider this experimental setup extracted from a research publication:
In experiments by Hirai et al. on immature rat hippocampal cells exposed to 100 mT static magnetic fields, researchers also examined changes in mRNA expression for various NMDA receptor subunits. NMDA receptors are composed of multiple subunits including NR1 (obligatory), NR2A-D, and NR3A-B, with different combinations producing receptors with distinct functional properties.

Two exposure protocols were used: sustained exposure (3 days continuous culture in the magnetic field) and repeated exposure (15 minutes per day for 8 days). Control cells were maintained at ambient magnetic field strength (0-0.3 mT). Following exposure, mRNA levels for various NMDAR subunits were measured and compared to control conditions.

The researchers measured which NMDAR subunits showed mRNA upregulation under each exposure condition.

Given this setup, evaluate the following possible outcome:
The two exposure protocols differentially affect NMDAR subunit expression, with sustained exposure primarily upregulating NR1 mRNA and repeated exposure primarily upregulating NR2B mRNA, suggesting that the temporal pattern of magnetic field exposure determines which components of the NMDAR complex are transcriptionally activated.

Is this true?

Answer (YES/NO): NO